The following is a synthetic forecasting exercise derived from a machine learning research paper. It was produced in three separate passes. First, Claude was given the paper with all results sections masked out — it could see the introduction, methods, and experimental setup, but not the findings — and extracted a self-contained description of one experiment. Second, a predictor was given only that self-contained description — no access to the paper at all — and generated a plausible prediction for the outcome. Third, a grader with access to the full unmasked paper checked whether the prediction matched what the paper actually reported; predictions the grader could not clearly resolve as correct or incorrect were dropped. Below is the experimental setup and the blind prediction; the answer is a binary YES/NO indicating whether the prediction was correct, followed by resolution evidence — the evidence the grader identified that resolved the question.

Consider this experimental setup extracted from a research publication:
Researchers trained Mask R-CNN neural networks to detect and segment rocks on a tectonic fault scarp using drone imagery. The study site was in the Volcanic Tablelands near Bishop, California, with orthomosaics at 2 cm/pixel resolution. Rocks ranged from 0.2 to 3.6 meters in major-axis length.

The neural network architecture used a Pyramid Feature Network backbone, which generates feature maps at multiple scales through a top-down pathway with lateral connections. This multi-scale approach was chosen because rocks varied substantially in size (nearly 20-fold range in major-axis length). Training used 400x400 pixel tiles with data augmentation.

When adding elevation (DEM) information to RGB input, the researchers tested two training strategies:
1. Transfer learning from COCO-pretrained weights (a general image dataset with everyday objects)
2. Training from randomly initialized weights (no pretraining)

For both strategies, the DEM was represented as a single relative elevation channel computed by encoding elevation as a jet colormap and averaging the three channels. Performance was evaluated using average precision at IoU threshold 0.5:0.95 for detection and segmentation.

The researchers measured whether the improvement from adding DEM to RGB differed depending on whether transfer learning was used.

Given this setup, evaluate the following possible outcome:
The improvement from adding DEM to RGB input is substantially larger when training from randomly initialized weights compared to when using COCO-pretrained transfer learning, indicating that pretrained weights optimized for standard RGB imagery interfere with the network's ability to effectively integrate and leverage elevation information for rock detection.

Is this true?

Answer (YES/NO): NO